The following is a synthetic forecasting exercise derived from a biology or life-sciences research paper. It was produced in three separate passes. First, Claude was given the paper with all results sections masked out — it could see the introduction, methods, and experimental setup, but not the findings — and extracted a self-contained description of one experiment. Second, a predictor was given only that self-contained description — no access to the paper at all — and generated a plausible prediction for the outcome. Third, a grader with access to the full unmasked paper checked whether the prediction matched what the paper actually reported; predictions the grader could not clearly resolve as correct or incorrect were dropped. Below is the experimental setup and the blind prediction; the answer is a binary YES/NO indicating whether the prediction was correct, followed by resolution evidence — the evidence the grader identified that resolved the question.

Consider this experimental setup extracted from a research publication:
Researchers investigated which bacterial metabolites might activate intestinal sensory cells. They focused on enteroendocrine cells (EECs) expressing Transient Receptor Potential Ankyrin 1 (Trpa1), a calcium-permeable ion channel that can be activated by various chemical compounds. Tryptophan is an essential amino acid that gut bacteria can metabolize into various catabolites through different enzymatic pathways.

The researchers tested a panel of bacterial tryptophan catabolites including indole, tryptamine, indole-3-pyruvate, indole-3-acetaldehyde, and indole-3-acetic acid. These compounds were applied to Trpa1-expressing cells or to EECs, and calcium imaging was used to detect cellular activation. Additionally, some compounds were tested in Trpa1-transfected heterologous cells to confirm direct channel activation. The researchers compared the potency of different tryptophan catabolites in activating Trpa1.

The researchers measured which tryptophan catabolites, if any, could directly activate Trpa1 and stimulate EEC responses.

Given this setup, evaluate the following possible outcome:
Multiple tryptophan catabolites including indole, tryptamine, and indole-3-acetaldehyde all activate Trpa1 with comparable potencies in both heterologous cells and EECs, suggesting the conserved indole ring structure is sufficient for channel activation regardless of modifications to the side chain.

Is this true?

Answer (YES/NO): NO